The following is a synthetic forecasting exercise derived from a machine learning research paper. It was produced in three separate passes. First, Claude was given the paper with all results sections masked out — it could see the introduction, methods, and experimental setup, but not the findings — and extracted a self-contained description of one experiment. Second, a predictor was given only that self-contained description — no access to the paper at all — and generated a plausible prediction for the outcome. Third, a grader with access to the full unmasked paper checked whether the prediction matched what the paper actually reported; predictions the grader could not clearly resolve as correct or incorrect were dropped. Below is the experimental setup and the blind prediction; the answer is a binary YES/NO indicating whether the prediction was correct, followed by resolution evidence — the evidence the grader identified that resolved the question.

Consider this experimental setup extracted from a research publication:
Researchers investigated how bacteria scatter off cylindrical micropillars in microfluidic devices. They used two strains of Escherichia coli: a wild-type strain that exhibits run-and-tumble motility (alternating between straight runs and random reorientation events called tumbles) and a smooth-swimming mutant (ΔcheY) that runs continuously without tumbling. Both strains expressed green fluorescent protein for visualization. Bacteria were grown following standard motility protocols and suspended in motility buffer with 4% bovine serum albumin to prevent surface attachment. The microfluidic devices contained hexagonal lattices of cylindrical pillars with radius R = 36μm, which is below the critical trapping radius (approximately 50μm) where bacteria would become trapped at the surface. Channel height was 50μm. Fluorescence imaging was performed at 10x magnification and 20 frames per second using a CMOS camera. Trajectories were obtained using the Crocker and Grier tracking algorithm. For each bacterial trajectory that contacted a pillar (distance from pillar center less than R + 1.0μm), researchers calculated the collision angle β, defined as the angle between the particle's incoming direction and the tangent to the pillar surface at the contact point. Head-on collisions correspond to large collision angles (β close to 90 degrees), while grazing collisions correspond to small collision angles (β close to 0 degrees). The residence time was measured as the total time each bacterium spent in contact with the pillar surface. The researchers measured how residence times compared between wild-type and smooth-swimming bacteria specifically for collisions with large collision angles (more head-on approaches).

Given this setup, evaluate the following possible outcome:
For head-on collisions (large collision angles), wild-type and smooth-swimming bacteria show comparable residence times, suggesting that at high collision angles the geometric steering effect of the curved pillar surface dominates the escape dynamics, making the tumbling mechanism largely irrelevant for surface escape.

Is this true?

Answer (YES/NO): NO